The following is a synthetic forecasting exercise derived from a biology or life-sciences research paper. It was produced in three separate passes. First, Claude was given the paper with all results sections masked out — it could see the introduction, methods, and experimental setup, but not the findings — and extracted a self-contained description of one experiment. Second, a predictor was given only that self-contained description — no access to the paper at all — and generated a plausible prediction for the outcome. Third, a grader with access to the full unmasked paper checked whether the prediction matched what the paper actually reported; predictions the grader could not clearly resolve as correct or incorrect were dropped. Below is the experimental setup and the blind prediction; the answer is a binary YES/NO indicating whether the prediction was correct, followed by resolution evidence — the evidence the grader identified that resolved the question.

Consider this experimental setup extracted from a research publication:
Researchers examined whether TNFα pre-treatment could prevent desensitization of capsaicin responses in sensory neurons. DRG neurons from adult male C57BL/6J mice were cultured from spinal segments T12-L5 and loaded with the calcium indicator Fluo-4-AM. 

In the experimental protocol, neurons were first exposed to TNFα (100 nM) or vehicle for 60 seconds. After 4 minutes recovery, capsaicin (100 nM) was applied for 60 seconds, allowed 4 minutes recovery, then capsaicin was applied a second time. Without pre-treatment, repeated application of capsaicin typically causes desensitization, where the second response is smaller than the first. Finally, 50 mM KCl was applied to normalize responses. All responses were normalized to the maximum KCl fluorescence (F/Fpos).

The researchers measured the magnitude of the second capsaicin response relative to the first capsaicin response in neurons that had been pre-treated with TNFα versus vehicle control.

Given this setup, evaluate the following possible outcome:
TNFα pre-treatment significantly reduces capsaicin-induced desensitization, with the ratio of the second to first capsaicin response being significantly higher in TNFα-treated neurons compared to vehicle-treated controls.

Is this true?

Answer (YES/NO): YES